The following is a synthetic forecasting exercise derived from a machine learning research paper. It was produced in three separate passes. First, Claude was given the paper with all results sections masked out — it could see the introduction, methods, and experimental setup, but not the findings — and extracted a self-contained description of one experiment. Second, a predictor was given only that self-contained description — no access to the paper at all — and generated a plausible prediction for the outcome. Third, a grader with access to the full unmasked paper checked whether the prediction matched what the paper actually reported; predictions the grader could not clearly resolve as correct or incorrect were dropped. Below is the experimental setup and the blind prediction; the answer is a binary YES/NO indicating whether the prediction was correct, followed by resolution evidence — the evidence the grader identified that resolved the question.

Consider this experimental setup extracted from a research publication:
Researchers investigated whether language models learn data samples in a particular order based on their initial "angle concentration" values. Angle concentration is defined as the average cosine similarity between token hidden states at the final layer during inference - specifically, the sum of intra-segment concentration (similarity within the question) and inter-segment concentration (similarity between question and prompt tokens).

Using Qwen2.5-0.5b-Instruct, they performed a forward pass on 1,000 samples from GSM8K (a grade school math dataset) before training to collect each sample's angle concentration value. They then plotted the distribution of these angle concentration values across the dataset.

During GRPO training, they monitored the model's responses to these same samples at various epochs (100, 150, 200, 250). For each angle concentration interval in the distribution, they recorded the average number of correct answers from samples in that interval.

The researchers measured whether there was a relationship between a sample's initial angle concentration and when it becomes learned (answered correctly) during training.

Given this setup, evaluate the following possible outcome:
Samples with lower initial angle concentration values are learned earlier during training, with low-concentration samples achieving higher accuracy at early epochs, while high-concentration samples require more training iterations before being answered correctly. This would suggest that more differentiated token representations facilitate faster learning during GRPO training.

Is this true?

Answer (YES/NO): NO